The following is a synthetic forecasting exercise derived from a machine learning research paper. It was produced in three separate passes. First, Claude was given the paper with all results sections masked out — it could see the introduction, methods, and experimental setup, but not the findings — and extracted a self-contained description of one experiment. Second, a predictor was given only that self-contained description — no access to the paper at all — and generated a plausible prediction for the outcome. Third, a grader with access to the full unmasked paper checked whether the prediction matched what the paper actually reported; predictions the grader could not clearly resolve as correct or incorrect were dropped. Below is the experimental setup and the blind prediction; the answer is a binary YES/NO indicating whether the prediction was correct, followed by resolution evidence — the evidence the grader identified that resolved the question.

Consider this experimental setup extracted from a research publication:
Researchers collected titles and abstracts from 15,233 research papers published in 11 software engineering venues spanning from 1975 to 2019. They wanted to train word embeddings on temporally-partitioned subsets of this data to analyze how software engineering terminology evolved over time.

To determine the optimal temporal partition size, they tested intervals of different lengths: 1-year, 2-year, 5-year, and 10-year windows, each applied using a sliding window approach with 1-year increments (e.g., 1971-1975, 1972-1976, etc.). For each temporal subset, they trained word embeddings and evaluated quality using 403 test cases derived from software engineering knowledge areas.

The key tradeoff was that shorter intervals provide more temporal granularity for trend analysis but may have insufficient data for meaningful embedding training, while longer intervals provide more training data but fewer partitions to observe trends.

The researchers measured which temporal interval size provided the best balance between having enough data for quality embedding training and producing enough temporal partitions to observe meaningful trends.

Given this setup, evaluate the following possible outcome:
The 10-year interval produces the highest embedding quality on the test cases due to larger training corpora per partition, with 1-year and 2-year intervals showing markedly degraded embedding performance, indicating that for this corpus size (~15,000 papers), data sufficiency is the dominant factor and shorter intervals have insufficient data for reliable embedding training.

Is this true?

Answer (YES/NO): NO